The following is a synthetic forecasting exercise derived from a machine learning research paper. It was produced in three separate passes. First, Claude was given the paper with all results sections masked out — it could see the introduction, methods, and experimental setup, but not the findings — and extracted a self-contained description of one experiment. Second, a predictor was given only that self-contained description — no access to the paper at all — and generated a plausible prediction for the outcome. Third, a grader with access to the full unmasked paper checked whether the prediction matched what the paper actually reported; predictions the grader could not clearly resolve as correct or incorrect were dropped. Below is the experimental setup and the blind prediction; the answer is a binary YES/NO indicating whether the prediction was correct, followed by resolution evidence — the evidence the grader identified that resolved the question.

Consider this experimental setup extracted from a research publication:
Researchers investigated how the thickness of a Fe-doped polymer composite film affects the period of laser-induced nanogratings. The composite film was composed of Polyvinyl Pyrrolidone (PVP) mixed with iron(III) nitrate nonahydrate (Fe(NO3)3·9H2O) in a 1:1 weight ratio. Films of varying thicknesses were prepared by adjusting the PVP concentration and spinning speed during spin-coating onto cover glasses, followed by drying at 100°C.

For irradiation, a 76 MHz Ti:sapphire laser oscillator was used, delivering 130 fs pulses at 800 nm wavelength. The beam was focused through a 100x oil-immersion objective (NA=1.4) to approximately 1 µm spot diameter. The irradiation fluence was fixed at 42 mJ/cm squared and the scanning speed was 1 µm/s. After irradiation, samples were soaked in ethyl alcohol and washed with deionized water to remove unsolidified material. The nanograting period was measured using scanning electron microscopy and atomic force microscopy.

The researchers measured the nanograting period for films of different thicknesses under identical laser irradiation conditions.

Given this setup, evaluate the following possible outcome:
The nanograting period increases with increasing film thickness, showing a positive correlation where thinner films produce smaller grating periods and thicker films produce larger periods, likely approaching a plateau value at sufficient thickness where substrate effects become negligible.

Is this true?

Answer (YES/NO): YES